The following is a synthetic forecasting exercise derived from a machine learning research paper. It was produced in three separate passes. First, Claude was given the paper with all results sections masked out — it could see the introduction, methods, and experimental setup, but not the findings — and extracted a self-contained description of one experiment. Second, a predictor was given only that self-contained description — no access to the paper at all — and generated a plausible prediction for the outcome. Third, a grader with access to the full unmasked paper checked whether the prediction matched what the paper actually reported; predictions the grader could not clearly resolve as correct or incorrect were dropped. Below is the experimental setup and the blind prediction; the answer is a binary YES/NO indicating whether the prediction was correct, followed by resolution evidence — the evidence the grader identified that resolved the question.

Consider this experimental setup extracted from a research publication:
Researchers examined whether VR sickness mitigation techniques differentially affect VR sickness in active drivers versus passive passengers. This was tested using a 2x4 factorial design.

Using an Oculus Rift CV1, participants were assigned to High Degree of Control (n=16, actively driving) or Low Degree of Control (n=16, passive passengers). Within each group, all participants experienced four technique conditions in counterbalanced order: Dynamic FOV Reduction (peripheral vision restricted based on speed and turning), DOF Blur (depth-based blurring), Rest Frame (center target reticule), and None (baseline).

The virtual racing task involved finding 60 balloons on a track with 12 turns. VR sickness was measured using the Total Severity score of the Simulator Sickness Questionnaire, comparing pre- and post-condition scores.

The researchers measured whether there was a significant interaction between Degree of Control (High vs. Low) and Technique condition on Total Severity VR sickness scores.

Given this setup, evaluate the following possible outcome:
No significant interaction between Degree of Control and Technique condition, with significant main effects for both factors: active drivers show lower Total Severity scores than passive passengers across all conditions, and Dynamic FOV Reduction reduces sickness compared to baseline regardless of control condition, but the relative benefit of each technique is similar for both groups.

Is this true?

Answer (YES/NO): NO